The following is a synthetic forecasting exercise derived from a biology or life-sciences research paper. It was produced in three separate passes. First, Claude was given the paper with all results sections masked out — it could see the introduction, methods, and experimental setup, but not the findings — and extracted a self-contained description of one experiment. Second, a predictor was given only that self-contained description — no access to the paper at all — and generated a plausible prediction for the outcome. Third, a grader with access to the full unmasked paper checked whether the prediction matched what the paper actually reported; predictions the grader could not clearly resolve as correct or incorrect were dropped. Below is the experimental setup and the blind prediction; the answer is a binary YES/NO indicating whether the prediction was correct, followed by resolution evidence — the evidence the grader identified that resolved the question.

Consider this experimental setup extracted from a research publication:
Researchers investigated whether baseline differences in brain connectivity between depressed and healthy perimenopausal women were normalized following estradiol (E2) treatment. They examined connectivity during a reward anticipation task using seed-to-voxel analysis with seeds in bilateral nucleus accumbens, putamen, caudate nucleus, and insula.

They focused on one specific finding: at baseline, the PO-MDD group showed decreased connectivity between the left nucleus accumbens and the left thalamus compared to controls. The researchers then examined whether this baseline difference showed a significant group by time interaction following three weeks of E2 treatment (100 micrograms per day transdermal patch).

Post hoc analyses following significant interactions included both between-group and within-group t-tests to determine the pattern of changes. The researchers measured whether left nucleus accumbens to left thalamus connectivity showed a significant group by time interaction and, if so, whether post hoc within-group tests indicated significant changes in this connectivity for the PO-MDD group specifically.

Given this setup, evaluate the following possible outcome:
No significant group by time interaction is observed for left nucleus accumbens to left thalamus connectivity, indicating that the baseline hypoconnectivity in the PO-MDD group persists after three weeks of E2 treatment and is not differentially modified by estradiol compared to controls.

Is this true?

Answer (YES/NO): NO